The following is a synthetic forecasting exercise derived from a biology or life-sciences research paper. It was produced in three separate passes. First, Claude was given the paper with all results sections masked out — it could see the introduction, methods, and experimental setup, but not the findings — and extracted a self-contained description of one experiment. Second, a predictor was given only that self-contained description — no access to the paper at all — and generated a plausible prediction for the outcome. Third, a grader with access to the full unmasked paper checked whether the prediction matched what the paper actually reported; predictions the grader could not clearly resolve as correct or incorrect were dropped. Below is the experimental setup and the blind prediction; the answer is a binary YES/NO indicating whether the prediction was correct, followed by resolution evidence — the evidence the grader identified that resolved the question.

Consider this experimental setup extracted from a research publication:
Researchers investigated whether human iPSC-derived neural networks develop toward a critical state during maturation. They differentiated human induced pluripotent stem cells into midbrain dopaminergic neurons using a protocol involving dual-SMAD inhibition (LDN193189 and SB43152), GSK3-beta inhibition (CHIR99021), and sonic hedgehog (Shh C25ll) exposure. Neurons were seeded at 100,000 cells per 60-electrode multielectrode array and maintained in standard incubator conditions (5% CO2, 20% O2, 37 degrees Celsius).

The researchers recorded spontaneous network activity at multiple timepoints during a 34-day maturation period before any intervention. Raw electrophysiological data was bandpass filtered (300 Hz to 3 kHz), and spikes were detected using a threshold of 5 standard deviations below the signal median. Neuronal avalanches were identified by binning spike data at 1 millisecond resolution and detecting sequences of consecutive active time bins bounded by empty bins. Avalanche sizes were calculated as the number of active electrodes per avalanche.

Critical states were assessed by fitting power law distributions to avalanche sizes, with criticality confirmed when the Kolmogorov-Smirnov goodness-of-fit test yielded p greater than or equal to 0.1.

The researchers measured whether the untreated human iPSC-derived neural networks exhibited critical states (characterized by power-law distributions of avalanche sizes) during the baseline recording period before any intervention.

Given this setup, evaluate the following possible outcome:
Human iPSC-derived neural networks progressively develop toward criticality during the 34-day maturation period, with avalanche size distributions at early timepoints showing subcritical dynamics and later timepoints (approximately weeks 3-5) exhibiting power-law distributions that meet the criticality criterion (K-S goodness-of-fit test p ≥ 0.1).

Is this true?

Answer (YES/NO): NO